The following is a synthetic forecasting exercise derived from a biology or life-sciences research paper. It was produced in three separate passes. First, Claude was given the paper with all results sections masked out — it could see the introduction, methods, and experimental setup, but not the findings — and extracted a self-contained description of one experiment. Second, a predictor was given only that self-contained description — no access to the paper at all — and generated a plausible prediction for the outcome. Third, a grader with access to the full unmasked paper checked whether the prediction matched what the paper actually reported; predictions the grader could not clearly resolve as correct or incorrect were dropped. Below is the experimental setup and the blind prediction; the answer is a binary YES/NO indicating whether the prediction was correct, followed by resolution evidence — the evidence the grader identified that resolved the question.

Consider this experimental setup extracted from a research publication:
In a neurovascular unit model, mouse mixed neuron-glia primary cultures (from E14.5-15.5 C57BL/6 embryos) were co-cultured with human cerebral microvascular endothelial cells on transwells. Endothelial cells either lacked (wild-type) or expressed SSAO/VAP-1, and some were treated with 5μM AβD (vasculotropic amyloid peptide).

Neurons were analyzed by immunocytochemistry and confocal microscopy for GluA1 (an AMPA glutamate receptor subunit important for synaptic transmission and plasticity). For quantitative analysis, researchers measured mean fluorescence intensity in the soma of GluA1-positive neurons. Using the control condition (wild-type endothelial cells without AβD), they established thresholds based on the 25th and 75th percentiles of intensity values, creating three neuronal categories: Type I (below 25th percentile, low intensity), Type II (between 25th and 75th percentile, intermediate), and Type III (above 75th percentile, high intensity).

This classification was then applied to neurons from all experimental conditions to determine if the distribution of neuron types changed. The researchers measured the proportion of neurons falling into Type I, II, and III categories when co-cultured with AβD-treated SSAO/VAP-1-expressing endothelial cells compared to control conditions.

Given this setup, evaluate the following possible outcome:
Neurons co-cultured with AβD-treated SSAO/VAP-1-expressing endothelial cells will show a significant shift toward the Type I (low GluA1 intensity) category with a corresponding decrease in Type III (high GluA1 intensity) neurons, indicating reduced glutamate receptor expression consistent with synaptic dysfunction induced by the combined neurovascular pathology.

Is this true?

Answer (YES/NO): YES